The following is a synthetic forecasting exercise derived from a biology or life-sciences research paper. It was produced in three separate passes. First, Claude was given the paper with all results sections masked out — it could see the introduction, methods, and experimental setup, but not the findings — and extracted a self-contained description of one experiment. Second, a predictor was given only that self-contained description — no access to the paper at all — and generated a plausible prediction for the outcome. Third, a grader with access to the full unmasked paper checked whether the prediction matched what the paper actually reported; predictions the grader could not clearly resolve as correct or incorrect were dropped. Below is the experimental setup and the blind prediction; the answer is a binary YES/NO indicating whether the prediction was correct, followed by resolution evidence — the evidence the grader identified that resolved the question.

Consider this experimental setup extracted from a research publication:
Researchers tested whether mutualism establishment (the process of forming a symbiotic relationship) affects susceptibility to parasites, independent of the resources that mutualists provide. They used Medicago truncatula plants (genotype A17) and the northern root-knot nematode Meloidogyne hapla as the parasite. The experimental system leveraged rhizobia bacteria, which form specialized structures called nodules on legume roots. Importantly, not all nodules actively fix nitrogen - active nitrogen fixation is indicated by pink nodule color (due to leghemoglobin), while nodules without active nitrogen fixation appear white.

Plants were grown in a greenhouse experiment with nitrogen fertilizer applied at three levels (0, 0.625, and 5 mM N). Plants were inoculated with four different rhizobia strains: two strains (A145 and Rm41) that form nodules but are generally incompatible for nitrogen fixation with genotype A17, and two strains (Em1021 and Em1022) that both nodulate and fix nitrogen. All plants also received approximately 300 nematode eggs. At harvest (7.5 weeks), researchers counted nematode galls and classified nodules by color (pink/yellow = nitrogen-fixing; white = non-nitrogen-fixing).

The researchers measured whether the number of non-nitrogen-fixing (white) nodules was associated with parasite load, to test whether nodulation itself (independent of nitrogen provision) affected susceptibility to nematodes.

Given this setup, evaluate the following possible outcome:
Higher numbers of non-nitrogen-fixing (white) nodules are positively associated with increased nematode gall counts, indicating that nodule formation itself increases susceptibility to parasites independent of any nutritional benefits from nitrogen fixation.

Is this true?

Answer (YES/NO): NO